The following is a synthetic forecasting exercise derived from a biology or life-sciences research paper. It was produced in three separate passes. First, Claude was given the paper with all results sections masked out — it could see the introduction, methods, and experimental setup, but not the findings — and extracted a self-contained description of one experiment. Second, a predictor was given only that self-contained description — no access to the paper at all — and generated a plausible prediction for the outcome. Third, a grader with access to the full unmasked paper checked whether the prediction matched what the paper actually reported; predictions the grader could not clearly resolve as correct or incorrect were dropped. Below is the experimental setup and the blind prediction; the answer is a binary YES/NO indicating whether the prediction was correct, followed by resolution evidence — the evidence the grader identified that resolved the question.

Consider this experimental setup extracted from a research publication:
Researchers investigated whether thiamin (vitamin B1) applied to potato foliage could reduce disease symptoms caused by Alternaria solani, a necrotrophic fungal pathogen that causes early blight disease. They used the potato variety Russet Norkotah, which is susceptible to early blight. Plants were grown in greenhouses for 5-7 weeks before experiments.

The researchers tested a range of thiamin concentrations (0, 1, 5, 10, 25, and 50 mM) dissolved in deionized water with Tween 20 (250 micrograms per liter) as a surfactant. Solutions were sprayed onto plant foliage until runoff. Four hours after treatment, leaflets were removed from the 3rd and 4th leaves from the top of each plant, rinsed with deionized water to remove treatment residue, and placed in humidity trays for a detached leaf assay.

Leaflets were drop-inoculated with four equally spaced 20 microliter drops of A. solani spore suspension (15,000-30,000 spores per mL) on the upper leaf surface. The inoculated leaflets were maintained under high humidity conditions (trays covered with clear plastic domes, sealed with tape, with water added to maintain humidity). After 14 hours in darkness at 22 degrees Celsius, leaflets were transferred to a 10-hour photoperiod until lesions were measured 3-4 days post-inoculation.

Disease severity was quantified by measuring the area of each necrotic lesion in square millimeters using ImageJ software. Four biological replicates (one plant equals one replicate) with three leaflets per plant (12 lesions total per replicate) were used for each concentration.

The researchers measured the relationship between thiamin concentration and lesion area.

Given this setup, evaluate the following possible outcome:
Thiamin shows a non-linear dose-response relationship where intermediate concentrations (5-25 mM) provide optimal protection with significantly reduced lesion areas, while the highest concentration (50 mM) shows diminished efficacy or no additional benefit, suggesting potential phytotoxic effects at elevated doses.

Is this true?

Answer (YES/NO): NO